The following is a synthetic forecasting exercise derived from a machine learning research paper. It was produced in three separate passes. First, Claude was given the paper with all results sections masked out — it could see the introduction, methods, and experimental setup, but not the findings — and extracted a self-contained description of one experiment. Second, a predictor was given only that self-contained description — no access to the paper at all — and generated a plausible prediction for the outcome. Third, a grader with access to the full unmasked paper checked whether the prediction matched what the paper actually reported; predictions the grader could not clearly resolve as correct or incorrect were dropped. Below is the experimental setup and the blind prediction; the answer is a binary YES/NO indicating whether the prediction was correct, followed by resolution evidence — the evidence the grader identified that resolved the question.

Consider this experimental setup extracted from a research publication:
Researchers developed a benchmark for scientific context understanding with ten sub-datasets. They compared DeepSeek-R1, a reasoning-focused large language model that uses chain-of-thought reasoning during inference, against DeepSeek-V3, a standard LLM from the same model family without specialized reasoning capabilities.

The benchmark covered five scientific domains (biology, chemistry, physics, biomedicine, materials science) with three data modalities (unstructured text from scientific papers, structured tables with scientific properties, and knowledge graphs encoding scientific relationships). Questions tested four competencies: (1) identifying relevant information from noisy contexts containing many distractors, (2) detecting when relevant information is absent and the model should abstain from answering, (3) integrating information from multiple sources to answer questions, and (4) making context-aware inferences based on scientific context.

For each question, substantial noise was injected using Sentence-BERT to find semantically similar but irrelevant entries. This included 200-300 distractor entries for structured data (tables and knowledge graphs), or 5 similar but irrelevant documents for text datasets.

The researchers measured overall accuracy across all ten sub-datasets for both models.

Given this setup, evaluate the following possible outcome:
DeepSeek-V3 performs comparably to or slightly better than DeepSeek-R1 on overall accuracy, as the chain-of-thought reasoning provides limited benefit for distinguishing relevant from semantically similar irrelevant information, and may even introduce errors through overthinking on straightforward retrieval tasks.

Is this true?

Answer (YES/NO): NO